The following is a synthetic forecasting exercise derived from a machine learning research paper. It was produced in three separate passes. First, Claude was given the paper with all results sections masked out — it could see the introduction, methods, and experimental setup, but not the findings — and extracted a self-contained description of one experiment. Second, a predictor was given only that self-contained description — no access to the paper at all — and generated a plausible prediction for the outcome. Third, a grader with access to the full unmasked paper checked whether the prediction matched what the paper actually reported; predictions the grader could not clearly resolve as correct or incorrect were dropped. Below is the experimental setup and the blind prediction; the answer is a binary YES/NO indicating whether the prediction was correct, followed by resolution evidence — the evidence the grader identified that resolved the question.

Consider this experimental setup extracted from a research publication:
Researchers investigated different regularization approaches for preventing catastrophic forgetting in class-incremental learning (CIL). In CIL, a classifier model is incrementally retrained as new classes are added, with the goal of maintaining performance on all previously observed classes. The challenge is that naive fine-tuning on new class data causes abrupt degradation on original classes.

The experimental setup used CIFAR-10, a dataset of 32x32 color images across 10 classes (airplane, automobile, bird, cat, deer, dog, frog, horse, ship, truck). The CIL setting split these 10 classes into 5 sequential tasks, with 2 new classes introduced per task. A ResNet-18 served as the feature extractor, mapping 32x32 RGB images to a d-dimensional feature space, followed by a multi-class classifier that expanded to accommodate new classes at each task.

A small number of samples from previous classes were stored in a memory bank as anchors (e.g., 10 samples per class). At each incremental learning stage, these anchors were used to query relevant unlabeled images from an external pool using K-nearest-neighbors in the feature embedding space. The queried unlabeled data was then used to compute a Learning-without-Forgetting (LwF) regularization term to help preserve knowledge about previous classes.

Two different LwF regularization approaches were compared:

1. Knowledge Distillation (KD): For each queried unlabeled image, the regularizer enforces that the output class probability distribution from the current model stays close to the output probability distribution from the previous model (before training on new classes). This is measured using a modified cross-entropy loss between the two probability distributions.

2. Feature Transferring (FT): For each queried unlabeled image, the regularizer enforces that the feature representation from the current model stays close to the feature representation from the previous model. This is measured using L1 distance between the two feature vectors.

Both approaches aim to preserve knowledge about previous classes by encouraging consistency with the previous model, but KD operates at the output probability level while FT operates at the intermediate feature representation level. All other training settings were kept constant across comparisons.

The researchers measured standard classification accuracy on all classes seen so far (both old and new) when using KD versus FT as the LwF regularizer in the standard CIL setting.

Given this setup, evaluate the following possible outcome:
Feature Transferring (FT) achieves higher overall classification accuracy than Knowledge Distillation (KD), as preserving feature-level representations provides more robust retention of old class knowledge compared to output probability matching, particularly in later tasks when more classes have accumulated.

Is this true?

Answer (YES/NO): NO